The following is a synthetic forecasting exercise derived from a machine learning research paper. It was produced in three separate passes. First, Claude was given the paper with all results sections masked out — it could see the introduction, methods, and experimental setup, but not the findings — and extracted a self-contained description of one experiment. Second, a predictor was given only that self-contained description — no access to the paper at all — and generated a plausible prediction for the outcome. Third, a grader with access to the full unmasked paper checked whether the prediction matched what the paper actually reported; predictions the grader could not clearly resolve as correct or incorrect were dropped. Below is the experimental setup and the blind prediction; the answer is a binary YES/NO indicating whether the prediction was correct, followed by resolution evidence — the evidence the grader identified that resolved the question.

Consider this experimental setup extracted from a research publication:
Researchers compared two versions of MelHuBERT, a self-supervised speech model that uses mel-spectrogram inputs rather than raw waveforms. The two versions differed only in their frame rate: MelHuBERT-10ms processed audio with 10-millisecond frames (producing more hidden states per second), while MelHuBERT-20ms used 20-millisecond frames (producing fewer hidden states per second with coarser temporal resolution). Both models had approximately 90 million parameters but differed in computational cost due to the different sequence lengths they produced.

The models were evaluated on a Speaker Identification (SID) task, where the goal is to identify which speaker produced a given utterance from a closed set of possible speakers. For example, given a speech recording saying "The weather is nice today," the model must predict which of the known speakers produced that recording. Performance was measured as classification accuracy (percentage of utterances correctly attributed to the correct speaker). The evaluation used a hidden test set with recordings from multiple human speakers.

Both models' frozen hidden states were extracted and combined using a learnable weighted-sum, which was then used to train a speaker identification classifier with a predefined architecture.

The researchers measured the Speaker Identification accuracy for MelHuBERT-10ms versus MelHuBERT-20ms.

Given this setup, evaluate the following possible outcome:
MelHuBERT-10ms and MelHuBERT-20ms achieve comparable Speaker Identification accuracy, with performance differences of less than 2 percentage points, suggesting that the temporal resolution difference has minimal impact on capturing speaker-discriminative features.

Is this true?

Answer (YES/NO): NO